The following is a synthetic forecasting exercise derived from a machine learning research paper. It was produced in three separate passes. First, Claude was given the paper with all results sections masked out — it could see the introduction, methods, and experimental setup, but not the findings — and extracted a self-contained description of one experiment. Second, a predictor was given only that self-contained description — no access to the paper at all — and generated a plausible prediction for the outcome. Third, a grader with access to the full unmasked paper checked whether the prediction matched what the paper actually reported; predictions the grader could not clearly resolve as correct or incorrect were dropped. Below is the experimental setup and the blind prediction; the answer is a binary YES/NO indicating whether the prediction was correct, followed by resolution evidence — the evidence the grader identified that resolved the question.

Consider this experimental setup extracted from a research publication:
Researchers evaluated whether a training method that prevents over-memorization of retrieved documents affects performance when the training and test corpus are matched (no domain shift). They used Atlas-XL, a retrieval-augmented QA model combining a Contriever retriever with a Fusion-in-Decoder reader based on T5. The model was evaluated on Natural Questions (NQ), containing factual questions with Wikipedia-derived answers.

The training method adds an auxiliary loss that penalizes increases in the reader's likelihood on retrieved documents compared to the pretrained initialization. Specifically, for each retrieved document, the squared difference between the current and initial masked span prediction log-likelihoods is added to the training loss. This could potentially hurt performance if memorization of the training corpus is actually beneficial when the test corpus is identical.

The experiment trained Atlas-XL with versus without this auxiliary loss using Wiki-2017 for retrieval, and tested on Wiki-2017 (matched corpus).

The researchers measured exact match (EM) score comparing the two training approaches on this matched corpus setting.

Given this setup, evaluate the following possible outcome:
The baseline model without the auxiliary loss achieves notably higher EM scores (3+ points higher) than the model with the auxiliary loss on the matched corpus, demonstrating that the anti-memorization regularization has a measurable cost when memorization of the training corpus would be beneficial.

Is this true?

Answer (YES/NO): NO